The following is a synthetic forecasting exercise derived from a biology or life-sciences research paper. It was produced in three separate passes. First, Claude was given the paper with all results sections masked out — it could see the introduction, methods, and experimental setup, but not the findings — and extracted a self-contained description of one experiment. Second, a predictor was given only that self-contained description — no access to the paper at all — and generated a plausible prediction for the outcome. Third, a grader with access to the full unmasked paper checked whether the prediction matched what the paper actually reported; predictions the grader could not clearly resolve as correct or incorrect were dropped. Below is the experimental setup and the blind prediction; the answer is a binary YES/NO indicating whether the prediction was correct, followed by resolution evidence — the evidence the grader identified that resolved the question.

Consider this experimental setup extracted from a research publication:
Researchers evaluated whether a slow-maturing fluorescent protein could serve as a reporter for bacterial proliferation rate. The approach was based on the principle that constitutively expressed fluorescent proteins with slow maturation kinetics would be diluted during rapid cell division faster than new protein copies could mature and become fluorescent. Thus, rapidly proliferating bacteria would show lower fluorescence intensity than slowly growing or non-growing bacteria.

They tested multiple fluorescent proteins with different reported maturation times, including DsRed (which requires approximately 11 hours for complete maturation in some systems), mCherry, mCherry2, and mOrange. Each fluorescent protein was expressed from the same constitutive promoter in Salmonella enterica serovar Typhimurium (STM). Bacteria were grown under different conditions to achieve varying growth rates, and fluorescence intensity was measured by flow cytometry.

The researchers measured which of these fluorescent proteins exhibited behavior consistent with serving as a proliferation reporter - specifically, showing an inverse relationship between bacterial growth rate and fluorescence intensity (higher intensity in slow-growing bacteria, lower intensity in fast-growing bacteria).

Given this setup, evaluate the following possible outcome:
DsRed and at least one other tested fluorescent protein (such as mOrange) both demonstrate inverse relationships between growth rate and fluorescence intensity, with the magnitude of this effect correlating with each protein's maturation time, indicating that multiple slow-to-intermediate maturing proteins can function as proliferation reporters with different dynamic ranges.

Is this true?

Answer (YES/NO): NO